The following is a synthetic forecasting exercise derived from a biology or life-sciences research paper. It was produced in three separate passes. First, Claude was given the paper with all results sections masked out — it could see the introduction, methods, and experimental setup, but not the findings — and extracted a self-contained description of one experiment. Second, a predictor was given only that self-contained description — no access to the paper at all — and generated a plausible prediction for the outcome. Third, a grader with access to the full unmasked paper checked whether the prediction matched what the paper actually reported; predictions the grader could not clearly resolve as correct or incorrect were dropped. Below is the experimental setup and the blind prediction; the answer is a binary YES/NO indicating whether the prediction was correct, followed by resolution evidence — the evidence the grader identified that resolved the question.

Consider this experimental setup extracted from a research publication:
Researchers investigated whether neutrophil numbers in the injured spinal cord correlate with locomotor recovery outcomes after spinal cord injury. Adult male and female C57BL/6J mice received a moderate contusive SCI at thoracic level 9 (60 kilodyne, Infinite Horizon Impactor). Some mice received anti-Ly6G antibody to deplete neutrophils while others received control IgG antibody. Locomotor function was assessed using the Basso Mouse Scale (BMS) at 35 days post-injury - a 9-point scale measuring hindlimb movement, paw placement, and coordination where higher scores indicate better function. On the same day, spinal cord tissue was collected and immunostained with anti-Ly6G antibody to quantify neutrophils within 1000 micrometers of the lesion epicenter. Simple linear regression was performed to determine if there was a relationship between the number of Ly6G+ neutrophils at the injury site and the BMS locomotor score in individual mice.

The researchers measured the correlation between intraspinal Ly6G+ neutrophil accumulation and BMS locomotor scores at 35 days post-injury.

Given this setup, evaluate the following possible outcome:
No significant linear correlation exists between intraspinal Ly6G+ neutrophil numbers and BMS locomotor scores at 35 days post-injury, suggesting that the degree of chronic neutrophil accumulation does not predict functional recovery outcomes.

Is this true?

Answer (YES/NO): NO